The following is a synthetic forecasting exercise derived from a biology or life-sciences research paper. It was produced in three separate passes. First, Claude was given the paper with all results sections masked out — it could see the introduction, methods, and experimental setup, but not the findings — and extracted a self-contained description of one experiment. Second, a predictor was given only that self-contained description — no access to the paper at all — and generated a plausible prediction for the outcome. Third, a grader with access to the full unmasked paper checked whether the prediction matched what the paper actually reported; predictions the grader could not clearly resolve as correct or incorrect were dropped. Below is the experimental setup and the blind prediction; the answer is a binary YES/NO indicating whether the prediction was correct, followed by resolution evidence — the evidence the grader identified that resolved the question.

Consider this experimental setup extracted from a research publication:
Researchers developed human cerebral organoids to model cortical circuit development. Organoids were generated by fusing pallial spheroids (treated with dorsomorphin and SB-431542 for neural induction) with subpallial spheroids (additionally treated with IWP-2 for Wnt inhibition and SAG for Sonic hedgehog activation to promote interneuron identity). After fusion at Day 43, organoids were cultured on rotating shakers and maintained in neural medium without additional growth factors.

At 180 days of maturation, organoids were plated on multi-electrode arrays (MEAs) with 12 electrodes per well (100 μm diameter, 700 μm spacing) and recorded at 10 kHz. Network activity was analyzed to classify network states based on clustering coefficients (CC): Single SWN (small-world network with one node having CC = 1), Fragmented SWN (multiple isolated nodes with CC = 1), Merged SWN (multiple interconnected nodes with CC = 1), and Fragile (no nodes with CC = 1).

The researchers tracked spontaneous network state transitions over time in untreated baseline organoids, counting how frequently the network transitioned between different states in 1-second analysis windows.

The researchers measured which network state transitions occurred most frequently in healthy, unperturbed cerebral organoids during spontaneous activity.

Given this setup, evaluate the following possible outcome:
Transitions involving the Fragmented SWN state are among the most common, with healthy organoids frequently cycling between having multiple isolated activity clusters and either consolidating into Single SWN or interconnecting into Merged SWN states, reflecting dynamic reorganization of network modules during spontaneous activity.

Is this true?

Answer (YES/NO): NO